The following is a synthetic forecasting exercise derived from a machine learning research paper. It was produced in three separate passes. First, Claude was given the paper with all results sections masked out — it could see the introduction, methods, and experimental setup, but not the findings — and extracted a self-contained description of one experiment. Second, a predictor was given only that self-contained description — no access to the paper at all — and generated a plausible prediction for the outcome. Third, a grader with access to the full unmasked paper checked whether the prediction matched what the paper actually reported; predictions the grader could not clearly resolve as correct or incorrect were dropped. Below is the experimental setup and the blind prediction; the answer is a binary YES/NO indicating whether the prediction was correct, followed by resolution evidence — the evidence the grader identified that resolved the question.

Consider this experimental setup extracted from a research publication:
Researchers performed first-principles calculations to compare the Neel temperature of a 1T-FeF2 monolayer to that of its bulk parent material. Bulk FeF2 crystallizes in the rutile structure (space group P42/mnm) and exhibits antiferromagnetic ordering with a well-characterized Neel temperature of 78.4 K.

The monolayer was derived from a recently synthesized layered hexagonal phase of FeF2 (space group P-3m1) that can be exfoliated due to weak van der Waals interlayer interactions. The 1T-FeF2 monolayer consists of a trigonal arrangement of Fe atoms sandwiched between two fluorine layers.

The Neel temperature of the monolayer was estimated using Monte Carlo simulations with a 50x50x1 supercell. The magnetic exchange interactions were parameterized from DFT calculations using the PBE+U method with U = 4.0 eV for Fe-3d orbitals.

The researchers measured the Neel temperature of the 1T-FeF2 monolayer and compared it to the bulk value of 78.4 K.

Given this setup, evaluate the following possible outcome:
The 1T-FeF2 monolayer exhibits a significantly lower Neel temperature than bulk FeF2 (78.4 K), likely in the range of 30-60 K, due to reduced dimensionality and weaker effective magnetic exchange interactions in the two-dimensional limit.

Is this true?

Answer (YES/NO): NO